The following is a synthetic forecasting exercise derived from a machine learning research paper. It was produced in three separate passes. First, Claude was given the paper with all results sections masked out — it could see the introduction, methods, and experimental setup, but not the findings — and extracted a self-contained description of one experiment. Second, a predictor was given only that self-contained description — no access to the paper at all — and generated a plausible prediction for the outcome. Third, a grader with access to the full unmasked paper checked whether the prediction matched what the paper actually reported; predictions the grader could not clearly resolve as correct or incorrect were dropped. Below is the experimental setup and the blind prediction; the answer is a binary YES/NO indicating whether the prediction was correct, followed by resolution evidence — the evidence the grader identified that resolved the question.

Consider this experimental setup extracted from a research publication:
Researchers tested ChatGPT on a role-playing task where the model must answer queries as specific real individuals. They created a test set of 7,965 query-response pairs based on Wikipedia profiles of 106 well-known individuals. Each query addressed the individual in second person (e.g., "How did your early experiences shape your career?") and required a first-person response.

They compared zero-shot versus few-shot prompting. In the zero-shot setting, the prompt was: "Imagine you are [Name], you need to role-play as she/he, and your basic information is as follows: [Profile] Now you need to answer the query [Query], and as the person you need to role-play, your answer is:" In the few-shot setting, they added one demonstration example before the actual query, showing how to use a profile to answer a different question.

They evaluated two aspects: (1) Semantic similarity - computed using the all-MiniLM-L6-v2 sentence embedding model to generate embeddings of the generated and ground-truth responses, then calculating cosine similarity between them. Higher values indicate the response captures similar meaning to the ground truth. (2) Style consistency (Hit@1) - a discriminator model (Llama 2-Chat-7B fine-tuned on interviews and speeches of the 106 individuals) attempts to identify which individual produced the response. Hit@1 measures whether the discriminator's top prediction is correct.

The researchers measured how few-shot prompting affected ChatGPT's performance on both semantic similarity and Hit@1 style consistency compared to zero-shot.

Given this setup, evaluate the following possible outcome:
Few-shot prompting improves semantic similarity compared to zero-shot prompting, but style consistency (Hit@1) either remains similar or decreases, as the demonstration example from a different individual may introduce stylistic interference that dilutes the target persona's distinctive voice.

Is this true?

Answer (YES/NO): YES